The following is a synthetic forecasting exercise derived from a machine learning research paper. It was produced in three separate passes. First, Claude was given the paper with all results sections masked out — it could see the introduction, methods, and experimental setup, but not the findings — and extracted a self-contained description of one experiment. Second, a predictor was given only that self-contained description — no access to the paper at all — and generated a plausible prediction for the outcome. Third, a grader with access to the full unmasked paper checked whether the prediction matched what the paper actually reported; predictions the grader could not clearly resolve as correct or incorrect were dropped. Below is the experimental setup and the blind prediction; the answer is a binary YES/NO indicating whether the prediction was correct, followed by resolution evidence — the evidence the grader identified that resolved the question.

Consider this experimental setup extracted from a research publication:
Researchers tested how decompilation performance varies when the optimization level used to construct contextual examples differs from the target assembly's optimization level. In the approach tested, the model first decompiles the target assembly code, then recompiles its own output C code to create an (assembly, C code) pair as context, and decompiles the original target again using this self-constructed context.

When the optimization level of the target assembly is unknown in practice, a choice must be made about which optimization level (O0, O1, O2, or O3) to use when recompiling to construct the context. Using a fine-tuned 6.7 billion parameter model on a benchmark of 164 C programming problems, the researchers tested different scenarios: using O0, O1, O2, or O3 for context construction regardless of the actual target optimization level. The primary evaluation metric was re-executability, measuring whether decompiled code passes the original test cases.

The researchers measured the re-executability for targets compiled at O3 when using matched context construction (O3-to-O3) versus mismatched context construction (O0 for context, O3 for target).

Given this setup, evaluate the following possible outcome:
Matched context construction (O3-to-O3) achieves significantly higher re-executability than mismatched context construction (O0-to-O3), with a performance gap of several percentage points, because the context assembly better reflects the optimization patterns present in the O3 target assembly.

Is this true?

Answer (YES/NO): NO